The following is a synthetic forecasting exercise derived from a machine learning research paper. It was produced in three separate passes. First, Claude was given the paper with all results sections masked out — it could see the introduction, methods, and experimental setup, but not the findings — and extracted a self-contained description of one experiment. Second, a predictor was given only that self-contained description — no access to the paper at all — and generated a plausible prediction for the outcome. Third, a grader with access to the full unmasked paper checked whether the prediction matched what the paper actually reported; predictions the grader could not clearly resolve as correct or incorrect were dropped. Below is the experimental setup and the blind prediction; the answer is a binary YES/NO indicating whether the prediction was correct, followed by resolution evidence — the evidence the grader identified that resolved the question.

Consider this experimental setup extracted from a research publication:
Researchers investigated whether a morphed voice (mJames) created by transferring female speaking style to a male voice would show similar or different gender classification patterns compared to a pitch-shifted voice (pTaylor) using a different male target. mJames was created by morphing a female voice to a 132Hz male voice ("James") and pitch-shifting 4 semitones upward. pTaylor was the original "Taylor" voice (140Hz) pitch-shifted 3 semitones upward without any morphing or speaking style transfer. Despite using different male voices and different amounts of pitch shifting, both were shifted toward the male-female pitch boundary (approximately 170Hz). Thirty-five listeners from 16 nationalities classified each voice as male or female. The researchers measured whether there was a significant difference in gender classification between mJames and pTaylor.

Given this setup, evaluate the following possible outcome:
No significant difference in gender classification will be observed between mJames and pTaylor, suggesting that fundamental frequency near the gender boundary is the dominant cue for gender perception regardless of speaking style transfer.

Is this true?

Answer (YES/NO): YES